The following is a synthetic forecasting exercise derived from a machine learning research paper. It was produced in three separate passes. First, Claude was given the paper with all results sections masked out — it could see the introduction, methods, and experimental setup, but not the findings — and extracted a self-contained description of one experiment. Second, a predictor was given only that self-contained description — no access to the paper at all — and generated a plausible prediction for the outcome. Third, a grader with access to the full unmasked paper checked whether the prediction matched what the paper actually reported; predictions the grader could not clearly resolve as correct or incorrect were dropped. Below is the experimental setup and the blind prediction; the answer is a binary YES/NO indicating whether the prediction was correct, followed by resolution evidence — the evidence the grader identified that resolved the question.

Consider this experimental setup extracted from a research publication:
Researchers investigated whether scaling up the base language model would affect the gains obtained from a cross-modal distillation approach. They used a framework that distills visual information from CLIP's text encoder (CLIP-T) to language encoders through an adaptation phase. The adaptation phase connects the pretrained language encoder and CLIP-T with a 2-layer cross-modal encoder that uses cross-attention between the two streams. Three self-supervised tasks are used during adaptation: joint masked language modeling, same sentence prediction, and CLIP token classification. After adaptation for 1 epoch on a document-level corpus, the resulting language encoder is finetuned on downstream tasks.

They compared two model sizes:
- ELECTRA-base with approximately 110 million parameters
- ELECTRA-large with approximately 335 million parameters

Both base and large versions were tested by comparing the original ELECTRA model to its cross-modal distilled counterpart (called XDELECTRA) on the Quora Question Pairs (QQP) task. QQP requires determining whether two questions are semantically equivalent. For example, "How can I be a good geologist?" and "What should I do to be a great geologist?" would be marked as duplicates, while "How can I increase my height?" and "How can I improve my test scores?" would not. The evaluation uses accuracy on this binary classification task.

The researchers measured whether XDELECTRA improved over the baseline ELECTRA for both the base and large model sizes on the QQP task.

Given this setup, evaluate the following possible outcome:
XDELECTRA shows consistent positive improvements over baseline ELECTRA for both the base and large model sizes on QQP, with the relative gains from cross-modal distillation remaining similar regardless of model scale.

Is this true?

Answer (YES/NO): NO